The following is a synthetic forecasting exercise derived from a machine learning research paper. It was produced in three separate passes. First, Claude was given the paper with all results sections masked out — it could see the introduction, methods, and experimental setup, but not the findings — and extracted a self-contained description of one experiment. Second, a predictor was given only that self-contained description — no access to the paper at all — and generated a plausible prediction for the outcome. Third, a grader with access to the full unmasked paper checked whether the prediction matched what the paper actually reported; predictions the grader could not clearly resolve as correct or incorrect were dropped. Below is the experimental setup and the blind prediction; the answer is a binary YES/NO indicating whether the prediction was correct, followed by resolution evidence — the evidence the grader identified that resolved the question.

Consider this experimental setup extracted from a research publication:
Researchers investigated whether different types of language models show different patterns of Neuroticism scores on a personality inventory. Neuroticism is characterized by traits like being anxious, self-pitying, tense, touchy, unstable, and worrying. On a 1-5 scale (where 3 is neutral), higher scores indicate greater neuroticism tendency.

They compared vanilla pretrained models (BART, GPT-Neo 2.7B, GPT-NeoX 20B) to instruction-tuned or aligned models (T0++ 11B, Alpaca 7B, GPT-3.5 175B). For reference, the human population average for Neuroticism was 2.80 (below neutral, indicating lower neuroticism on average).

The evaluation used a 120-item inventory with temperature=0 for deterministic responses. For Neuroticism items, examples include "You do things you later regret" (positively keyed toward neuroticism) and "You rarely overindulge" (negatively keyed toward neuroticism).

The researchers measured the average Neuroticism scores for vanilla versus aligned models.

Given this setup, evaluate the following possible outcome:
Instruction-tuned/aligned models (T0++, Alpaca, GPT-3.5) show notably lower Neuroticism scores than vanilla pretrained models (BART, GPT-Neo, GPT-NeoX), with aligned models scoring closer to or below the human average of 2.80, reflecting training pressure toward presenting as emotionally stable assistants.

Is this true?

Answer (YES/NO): YES